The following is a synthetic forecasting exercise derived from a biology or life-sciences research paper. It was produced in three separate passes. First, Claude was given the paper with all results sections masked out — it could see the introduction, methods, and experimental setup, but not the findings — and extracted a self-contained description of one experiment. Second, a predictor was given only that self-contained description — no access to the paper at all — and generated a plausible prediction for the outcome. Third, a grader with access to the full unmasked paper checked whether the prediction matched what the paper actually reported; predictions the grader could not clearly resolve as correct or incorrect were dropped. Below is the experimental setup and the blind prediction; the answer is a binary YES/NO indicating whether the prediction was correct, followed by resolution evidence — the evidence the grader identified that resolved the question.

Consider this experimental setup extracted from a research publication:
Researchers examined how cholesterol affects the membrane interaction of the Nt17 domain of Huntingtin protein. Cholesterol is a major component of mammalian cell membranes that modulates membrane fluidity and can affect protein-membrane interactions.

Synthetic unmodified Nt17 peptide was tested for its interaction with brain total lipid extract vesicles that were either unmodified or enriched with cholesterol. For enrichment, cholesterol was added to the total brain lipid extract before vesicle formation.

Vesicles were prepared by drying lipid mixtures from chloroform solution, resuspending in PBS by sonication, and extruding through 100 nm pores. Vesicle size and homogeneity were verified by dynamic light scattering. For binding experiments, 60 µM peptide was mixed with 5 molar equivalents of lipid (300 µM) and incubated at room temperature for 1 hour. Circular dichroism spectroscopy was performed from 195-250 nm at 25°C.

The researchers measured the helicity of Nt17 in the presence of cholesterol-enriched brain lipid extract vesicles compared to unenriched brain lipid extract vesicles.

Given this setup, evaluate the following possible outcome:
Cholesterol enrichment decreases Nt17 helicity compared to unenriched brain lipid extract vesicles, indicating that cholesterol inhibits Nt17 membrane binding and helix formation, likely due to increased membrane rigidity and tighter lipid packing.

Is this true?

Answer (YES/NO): NO